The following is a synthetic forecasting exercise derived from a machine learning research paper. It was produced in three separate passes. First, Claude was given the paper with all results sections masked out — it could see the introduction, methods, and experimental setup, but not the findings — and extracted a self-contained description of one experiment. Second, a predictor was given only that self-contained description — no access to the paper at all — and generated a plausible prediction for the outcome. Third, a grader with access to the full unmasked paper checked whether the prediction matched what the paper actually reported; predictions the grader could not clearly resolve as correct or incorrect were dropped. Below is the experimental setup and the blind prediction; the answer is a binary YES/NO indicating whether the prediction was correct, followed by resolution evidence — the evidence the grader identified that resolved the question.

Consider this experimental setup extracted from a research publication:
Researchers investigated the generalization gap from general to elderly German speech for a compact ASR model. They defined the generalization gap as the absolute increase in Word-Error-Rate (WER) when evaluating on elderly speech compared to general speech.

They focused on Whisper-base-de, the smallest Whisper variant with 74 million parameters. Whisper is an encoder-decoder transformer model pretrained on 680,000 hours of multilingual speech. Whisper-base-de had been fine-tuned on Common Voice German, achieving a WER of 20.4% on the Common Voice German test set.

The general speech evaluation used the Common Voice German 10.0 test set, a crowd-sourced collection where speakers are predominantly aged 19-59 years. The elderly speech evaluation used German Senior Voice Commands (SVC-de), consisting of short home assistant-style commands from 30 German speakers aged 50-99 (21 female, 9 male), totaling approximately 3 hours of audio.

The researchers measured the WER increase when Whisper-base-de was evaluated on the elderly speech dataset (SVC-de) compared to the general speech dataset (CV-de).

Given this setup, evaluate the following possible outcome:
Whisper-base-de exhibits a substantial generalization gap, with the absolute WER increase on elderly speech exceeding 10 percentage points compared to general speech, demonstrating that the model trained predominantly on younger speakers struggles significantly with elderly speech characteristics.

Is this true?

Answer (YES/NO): NO